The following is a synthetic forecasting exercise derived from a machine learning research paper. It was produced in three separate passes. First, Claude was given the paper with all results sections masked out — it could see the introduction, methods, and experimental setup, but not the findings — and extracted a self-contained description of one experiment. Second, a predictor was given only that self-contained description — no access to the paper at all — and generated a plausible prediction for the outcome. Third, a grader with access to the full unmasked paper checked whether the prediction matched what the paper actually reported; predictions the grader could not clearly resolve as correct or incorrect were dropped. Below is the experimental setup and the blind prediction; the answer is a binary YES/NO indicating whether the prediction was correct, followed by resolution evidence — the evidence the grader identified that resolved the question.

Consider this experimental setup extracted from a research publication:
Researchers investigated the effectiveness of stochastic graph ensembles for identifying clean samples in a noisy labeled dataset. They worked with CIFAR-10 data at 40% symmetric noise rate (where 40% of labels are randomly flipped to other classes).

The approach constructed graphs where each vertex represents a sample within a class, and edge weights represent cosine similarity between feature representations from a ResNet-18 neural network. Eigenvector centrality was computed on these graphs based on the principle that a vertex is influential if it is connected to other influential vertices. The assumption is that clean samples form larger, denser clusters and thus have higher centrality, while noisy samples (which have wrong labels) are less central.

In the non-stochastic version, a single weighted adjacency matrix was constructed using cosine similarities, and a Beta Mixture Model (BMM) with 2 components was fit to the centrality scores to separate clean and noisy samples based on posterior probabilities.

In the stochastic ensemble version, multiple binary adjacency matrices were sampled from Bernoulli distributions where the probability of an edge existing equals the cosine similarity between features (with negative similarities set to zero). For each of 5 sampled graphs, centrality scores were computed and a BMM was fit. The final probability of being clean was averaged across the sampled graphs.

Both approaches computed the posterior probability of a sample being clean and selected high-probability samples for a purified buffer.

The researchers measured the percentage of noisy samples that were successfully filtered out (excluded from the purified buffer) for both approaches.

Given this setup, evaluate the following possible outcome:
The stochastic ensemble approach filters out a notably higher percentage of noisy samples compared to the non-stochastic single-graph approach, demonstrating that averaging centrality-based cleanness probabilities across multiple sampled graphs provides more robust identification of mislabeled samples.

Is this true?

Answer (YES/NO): YES